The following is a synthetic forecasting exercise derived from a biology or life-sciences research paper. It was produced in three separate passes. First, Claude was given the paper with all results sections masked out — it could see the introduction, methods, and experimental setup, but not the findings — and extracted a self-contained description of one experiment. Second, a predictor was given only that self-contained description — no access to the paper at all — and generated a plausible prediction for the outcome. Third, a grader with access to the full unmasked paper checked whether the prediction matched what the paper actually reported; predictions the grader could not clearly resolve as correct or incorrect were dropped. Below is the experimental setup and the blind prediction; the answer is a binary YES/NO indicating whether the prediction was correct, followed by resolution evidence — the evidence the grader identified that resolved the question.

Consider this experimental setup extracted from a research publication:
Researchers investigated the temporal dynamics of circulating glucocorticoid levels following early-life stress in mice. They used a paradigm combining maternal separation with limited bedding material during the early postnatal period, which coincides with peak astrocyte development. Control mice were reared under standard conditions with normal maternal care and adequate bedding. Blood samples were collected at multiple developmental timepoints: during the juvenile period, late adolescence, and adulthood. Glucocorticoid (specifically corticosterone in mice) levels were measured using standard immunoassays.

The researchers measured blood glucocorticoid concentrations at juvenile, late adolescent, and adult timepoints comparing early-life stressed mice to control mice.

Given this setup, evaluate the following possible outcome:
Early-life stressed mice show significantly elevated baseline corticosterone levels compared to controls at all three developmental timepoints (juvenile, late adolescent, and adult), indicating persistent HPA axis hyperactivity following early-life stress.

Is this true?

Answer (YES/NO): NO